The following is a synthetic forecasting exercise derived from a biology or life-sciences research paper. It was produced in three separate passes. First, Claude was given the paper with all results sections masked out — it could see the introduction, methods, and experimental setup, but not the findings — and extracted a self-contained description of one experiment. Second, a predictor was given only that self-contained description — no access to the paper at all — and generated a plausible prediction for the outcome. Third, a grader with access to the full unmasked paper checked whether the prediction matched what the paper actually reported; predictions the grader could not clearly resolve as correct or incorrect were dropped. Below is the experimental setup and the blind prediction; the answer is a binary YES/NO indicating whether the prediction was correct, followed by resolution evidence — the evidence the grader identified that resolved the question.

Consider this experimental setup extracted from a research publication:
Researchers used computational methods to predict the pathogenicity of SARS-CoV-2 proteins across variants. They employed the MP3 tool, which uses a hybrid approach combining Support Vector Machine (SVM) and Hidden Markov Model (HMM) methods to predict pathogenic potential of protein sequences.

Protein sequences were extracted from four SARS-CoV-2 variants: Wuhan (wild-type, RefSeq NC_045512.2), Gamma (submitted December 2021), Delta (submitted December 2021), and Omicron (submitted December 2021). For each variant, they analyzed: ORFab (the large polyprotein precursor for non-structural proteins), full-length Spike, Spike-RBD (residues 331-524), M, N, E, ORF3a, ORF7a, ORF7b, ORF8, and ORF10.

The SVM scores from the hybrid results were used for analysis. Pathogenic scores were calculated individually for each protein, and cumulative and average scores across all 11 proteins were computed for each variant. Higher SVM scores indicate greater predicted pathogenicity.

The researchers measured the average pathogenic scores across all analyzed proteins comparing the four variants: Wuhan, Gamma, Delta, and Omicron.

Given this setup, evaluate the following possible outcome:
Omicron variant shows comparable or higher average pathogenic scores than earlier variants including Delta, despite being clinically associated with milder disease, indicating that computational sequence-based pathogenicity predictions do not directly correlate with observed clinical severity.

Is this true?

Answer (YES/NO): NO